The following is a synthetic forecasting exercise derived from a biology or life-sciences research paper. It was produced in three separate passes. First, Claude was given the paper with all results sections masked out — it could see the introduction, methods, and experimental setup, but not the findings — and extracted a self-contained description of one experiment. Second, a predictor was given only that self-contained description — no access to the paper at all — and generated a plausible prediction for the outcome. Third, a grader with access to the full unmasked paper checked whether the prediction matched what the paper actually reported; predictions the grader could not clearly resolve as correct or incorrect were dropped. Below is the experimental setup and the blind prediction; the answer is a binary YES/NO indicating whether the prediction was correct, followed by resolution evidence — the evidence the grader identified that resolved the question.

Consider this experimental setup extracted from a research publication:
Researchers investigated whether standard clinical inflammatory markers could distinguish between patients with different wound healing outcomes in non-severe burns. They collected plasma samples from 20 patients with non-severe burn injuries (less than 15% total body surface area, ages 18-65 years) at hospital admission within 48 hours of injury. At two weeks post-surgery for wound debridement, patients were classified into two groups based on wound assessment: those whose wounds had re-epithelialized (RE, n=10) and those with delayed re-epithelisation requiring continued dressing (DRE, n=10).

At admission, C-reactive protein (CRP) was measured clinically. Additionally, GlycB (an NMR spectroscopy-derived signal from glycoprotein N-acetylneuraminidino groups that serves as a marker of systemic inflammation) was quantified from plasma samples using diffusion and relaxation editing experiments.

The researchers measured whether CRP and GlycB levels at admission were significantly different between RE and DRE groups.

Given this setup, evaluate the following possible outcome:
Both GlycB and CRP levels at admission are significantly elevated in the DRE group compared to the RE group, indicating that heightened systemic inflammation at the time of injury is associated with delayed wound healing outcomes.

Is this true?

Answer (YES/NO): NO